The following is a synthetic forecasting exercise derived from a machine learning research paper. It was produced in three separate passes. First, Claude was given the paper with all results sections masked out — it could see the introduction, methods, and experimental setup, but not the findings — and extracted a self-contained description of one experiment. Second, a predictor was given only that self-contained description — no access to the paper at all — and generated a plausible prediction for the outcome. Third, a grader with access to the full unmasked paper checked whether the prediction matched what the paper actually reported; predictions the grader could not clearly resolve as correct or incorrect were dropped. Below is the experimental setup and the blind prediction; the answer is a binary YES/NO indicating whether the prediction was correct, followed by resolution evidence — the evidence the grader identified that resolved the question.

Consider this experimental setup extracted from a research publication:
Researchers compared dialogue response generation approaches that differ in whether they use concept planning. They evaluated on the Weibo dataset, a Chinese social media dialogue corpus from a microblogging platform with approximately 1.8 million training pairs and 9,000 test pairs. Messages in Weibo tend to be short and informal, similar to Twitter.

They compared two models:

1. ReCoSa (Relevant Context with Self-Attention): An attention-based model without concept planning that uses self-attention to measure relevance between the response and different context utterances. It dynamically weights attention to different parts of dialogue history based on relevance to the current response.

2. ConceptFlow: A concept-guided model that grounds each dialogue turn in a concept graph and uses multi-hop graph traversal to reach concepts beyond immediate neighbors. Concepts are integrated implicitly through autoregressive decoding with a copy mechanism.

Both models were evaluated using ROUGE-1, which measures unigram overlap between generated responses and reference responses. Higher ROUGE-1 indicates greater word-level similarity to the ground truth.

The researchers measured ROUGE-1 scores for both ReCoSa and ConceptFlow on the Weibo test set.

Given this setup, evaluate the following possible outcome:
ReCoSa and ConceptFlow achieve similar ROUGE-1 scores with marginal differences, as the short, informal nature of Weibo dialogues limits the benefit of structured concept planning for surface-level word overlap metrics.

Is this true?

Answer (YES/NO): NO